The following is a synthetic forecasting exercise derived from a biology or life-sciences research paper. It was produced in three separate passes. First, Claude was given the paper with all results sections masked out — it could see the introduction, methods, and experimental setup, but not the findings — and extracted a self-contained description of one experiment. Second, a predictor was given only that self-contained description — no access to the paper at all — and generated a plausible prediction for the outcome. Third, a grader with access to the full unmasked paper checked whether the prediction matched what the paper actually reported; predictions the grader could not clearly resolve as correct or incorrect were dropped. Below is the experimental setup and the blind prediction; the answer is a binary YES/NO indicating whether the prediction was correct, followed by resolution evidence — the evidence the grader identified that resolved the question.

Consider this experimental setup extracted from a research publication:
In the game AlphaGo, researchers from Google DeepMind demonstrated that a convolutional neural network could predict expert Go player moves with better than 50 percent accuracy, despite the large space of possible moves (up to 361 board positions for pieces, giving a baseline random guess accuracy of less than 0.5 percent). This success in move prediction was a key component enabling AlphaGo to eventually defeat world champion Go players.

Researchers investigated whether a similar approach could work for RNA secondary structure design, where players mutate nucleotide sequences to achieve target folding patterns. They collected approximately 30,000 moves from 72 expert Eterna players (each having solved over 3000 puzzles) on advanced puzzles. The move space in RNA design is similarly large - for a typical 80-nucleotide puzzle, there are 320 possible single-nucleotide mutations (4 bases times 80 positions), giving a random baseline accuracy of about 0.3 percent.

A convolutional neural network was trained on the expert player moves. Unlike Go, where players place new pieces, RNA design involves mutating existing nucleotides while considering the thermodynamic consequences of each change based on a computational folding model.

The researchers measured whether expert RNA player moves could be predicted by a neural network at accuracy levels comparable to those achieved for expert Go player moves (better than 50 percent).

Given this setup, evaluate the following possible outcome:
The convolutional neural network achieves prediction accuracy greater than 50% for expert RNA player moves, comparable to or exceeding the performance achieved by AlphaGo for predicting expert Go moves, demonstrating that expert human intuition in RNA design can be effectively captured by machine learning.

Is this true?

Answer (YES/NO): NO